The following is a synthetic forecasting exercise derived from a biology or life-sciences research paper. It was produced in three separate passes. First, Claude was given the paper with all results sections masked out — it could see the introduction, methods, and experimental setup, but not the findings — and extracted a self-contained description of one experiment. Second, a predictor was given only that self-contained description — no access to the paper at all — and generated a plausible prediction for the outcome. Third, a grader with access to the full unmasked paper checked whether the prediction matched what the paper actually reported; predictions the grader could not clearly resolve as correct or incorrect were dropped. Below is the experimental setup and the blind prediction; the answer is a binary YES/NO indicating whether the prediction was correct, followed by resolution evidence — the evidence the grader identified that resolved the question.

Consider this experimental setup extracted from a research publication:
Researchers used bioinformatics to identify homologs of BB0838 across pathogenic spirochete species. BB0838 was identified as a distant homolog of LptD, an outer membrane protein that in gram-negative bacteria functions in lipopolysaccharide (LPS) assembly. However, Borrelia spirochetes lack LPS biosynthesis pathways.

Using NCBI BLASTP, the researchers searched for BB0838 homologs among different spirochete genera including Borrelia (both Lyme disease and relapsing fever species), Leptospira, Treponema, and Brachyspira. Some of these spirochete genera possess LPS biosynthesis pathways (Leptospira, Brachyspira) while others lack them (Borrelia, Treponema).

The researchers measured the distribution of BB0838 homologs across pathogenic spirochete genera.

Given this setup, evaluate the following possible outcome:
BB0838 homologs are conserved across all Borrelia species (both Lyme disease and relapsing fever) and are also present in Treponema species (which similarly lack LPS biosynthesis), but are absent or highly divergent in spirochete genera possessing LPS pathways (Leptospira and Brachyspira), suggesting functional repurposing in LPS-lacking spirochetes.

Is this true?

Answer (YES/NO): NO